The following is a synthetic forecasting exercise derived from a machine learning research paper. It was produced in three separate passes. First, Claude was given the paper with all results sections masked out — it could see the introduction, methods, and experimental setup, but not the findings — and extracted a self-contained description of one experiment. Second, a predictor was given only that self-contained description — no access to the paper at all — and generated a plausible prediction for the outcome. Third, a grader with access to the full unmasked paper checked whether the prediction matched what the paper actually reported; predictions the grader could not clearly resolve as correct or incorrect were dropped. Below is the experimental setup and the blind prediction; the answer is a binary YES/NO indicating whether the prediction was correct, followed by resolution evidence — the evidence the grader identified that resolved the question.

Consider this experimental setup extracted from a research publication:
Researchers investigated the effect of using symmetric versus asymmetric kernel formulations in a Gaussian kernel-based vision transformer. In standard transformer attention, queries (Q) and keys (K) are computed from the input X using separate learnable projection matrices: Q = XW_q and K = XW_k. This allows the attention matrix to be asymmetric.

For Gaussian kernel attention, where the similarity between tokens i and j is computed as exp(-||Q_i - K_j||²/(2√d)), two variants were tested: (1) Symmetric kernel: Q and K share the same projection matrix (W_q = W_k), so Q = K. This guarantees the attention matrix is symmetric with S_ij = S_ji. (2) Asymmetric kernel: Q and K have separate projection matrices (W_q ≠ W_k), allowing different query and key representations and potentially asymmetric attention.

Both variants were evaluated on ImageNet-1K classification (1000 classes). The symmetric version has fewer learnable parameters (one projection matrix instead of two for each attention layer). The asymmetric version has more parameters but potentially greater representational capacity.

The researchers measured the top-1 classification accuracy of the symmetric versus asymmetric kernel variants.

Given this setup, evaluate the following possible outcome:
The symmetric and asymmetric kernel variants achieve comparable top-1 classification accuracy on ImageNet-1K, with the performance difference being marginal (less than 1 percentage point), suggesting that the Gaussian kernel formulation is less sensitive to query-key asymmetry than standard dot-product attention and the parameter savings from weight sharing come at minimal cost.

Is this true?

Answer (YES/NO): YES